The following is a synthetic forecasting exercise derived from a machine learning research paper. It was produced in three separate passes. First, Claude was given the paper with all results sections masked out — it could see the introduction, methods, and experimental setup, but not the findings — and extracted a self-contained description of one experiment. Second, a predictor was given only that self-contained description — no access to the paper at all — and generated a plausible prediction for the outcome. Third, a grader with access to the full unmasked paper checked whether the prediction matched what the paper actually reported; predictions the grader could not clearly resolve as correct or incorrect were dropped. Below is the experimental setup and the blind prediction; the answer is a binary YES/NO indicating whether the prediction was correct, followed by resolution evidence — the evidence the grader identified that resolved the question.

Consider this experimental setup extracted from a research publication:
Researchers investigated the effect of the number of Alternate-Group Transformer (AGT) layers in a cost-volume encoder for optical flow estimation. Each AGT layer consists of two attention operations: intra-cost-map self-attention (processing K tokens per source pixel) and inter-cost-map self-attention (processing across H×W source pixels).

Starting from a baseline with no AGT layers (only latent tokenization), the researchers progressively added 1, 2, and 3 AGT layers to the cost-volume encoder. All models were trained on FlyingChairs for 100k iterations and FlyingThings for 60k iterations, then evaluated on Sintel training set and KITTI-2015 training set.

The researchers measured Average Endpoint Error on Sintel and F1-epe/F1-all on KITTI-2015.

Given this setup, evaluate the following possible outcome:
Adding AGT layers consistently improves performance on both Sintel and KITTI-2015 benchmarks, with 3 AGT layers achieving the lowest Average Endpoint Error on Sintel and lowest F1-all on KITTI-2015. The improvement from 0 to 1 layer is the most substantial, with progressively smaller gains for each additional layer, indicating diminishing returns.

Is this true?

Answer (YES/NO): NO